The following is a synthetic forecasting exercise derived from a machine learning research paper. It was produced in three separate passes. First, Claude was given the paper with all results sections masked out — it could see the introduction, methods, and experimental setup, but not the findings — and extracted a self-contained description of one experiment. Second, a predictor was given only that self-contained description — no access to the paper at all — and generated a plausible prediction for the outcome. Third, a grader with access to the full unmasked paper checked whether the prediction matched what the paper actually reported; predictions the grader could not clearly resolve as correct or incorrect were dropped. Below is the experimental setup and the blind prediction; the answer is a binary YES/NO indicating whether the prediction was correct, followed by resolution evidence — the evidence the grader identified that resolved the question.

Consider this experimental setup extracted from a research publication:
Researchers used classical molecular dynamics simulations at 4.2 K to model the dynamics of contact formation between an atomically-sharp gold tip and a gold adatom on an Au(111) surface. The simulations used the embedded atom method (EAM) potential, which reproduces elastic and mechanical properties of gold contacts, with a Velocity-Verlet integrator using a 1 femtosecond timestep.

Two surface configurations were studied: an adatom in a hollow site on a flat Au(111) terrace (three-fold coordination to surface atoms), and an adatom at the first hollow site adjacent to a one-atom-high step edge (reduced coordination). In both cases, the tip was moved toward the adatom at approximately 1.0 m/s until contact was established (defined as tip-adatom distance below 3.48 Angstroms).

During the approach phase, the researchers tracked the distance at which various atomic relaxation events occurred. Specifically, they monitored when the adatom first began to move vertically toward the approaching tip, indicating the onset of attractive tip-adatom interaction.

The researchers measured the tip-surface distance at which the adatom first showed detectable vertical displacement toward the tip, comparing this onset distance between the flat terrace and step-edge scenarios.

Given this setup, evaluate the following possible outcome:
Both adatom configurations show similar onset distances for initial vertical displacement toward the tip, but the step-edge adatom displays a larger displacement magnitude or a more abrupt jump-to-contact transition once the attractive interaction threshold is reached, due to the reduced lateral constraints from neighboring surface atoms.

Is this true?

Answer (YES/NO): NO